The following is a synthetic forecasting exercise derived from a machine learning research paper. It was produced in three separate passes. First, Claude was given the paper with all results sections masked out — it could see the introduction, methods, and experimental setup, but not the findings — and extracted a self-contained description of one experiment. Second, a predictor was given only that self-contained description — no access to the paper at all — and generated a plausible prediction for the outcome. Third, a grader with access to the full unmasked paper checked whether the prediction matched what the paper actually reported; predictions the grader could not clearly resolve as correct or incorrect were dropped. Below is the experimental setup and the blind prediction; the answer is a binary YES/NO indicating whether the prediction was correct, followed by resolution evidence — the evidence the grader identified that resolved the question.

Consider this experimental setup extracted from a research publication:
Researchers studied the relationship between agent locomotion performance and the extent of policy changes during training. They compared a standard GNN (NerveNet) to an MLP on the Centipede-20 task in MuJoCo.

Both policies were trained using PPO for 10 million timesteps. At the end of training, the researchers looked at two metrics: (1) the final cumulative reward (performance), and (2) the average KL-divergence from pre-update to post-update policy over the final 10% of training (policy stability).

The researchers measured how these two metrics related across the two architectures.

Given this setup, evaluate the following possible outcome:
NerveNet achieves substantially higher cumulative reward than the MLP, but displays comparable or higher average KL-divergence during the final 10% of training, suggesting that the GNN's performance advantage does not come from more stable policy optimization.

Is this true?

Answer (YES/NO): NO